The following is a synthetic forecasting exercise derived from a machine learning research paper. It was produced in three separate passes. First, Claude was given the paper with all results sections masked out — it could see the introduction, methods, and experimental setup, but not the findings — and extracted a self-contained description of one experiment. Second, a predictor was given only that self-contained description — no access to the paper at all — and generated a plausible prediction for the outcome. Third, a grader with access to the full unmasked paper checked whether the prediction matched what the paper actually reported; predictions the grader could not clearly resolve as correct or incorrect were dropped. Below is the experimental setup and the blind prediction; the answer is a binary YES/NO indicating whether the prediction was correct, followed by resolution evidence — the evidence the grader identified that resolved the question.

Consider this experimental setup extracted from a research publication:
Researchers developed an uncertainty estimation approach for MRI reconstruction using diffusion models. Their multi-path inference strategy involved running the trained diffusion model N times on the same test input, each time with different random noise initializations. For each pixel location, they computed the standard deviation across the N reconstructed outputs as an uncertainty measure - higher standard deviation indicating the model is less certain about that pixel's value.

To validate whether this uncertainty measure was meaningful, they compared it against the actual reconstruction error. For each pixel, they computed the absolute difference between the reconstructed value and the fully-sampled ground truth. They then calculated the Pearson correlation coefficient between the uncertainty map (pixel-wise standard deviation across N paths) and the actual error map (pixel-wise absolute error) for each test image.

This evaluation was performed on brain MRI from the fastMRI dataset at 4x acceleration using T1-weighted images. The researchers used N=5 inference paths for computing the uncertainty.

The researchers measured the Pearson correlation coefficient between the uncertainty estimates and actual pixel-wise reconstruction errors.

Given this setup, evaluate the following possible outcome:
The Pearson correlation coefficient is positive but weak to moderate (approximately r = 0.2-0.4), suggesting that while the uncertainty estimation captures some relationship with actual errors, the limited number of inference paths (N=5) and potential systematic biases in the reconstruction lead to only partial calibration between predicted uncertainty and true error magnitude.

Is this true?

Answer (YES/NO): YES